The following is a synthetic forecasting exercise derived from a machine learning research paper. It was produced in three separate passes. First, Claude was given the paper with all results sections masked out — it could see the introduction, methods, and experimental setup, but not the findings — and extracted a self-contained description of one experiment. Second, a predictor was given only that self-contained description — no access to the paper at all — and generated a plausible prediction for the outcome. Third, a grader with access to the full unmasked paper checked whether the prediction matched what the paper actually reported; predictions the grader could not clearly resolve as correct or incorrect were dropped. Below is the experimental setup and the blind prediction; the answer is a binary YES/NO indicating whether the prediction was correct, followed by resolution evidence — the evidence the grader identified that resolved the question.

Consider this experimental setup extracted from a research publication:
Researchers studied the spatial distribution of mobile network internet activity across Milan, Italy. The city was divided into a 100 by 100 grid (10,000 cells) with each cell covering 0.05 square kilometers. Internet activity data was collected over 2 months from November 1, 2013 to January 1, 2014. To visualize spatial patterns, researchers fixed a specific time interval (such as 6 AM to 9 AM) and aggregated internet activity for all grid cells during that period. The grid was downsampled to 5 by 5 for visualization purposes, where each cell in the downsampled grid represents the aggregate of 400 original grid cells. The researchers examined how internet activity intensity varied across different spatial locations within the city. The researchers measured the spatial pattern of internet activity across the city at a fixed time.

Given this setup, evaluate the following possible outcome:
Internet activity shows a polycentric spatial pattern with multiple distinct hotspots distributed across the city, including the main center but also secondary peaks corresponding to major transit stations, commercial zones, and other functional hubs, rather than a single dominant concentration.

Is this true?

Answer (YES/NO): NO